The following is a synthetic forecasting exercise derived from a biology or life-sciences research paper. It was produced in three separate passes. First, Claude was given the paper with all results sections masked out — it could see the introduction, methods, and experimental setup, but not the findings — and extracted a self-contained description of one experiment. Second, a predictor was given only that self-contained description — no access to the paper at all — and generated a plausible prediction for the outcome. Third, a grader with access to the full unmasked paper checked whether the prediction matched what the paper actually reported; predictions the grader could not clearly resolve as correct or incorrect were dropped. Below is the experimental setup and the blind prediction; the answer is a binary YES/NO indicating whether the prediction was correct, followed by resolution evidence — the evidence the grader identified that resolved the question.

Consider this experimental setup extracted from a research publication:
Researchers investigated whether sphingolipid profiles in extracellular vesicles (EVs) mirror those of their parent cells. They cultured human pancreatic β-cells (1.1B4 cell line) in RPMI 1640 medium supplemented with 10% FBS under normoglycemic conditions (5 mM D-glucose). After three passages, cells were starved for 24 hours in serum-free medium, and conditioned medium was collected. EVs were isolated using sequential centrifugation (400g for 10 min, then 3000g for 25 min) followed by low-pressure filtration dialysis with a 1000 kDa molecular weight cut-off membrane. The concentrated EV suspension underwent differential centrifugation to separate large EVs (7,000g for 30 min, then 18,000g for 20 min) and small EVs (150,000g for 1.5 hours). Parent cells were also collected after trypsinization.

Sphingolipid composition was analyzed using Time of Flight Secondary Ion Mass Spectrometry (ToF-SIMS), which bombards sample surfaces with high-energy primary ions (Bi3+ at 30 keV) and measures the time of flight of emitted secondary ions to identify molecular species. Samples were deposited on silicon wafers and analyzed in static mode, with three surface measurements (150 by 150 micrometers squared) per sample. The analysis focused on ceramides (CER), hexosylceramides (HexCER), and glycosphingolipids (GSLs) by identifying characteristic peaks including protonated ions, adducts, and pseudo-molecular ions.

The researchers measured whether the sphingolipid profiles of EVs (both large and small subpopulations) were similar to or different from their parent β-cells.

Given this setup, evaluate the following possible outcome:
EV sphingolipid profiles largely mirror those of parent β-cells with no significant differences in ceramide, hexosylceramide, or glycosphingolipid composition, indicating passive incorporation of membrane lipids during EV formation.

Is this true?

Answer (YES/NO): NO